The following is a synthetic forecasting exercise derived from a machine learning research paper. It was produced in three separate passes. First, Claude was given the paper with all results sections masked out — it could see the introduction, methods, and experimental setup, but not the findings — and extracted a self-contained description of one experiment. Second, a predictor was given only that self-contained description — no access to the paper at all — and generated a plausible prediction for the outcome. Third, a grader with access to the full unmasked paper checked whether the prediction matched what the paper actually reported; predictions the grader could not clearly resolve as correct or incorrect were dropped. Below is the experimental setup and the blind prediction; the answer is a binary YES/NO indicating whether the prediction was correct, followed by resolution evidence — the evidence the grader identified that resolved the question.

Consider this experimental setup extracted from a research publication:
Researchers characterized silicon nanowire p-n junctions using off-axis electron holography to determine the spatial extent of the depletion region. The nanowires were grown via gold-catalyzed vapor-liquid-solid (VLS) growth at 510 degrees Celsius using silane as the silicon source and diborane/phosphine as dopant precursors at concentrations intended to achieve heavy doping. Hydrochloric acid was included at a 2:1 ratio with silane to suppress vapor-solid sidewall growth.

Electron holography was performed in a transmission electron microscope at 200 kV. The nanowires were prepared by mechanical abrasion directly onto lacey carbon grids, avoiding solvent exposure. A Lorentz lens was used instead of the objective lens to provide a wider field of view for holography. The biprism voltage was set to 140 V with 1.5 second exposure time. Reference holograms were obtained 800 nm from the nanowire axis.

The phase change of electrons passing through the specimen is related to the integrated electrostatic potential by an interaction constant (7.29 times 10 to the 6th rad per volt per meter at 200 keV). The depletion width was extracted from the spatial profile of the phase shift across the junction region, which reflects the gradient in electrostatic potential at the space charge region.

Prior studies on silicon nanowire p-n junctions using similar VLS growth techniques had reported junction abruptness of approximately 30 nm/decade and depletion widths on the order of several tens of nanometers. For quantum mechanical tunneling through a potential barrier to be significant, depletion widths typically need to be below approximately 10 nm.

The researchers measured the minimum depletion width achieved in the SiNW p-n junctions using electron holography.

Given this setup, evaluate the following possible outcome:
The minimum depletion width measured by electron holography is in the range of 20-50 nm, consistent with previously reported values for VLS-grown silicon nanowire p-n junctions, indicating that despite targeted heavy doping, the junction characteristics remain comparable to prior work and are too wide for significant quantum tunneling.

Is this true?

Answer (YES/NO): NO